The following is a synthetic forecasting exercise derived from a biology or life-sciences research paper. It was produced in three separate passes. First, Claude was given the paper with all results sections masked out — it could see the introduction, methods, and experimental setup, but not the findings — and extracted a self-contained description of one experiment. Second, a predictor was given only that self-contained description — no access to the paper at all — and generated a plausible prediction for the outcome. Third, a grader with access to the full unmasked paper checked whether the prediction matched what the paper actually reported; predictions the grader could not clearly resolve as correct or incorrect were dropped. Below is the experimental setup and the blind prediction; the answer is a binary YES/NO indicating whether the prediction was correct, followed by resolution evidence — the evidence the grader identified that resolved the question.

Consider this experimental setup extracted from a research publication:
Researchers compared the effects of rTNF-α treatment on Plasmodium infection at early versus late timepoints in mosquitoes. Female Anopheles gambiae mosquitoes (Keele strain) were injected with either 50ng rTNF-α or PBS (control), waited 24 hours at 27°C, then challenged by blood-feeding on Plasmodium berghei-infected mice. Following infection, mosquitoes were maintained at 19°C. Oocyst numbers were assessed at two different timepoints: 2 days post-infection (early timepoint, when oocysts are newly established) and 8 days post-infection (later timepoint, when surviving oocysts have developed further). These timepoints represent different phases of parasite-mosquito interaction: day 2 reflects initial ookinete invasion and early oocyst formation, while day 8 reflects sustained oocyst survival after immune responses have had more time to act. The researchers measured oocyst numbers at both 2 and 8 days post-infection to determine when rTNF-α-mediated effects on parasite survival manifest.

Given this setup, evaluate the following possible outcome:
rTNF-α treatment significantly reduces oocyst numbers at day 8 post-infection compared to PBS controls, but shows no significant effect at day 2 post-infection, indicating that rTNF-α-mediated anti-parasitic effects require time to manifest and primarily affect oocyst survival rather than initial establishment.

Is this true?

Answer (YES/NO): NO